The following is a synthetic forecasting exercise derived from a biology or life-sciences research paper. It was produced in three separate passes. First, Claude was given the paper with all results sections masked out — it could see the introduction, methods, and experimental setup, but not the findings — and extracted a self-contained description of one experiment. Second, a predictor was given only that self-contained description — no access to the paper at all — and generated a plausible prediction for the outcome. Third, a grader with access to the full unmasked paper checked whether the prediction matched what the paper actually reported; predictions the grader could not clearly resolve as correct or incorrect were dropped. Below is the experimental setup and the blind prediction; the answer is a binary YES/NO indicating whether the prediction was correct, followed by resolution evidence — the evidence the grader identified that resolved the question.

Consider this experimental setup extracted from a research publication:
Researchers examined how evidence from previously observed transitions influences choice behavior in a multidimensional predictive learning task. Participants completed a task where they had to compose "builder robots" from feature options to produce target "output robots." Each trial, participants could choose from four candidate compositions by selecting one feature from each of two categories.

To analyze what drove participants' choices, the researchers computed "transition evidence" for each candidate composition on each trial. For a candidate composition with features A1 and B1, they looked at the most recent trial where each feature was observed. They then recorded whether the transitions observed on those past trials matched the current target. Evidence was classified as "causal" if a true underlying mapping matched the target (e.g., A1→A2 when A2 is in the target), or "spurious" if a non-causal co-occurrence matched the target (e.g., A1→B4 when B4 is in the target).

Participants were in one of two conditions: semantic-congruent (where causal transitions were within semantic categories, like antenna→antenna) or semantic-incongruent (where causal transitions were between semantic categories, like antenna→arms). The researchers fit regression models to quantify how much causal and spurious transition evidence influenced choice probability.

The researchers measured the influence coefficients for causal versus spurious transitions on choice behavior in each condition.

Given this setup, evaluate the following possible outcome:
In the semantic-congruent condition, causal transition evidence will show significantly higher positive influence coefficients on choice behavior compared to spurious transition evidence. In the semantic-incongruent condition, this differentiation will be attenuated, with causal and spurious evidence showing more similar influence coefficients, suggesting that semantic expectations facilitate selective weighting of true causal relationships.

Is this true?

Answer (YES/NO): YES